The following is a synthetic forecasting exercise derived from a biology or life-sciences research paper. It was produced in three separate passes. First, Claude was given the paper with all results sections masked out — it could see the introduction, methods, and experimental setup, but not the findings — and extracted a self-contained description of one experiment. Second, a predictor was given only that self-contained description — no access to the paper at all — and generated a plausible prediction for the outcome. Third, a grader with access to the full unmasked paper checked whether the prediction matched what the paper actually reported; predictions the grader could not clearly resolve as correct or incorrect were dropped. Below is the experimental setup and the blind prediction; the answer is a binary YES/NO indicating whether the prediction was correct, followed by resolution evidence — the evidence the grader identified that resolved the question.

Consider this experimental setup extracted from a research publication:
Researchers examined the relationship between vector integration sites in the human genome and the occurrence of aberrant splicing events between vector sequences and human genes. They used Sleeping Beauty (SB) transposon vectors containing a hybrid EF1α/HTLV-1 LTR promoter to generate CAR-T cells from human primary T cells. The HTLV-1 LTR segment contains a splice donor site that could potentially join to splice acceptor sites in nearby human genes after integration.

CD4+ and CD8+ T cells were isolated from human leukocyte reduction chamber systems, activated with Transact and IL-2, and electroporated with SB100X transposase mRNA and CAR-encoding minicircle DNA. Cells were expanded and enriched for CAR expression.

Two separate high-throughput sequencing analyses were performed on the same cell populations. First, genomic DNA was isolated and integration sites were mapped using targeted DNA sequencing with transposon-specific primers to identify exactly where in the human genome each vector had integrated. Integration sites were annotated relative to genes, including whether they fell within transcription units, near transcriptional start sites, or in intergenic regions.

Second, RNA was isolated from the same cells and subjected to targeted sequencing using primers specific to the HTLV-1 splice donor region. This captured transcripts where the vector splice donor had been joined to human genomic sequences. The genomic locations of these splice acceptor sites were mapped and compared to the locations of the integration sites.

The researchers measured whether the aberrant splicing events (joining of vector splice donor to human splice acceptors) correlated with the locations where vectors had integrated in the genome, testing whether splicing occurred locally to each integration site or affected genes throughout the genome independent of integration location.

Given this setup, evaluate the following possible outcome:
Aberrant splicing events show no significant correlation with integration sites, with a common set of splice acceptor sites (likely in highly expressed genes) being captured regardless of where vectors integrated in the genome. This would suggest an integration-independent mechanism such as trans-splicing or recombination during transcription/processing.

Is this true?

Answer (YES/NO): NO